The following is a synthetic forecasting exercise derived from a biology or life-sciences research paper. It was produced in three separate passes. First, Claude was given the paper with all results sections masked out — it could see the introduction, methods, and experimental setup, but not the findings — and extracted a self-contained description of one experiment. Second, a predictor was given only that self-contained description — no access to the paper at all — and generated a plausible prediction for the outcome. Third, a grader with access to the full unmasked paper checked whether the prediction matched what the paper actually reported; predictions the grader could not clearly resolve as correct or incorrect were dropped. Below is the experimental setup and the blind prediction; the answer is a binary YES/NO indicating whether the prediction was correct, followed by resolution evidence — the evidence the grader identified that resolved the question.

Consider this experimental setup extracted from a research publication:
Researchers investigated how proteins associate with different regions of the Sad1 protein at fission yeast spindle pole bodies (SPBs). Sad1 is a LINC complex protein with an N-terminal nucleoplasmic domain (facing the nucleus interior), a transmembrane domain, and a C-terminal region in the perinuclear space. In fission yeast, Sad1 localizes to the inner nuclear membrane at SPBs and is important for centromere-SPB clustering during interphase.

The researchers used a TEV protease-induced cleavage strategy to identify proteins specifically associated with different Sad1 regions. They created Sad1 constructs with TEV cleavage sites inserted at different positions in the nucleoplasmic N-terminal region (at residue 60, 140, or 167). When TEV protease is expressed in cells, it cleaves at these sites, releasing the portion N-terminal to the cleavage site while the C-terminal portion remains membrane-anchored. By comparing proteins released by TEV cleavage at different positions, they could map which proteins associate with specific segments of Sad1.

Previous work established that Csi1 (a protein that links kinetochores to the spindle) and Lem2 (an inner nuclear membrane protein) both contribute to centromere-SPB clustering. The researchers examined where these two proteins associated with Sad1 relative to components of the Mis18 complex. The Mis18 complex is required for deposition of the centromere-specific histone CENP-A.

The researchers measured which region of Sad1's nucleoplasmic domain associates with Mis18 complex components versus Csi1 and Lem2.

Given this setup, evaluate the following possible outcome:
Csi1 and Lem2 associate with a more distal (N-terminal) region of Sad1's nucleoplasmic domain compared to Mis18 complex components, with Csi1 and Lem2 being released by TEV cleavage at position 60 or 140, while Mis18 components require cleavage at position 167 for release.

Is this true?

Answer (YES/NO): NO